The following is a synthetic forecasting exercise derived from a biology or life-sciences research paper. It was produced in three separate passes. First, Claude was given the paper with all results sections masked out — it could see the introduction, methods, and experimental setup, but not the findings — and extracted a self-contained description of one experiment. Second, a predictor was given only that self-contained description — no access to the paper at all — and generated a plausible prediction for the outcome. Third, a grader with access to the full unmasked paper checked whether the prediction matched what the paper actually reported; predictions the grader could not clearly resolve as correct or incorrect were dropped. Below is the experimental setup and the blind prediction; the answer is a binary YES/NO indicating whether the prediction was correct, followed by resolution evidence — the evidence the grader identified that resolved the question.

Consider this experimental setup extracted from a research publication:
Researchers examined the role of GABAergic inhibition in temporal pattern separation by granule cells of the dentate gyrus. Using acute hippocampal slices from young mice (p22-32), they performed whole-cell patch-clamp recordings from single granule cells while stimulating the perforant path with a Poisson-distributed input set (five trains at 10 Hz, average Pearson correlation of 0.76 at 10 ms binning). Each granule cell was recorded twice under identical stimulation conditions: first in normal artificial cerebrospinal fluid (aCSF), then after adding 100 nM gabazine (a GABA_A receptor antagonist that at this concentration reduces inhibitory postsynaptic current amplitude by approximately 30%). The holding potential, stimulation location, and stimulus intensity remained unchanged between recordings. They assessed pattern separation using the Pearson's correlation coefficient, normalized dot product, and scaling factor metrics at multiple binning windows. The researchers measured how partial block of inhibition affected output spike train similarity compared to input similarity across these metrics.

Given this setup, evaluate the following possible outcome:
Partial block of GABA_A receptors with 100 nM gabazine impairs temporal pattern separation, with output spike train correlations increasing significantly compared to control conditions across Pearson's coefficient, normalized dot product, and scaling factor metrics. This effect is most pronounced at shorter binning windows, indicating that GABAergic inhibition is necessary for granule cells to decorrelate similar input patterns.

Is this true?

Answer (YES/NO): NO